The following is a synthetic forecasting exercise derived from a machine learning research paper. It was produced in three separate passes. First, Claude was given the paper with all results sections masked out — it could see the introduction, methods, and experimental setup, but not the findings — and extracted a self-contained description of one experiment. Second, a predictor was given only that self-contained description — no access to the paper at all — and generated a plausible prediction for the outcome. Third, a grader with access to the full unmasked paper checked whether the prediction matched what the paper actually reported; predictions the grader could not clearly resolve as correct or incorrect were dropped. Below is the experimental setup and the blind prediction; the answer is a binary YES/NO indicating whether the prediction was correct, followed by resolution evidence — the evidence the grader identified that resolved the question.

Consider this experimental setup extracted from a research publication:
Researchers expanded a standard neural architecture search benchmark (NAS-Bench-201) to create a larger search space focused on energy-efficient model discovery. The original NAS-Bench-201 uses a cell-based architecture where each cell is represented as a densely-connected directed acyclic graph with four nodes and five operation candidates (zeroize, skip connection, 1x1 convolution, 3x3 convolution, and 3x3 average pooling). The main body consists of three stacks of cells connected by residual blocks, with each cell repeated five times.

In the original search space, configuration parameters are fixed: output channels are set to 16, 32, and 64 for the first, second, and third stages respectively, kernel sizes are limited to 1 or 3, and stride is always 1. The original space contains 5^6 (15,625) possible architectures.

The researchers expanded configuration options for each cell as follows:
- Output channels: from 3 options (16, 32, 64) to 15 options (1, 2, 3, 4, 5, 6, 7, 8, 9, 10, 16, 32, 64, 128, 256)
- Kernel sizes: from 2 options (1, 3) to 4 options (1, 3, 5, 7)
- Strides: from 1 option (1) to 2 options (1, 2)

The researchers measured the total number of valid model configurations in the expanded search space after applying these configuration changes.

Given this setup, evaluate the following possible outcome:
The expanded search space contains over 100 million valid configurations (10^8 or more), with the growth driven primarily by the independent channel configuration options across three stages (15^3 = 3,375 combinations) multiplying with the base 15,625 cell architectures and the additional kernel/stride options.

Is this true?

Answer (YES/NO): NO